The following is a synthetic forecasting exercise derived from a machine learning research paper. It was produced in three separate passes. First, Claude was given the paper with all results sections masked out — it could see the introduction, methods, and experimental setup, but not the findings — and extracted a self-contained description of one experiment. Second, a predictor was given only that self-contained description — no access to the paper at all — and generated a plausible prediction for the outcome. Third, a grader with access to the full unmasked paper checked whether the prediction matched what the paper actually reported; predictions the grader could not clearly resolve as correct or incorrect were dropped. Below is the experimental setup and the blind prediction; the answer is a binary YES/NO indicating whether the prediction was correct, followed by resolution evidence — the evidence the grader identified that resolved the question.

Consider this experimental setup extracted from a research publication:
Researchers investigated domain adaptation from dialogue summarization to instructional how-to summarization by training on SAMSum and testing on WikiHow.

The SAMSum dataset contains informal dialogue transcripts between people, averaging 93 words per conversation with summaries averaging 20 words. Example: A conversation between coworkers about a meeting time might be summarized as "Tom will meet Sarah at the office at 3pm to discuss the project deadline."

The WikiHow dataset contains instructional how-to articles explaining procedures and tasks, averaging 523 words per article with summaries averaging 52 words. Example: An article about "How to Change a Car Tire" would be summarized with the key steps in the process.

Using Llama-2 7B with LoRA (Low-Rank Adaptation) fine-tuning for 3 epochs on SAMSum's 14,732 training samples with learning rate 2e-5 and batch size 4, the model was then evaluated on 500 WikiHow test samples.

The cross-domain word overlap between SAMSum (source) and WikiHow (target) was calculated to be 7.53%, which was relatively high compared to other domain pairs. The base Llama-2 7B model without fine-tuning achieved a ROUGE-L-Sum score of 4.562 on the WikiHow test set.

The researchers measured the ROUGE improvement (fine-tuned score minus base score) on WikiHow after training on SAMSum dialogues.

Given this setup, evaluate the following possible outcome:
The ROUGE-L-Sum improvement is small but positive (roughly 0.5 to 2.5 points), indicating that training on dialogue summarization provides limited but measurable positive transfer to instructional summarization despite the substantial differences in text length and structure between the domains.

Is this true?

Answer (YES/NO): YES